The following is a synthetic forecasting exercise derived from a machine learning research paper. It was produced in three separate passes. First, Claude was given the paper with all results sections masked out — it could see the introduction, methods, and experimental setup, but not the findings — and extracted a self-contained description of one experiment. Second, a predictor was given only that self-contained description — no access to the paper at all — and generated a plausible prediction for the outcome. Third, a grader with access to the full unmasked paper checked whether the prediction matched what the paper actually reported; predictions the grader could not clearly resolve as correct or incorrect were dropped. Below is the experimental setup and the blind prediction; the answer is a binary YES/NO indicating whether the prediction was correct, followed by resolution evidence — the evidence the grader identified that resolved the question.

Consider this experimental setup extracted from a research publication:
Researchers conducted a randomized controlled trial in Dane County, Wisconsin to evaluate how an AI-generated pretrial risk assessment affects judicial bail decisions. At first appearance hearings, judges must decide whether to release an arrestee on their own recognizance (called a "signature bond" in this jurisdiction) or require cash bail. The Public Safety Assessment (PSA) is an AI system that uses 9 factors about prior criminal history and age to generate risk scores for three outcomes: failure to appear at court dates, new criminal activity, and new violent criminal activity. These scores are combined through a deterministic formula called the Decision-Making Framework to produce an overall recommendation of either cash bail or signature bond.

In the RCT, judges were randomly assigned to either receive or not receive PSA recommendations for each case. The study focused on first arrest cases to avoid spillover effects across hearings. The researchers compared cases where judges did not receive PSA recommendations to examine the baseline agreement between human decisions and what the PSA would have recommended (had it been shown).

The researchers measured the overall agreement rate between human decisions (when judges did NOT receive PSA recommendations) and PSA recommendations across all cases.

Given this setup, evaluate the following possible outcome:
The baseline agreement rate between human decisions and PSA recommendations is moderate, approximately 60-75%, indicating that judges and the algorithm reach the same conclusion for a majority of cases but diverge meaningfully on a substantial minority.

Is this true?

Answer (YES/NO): YES